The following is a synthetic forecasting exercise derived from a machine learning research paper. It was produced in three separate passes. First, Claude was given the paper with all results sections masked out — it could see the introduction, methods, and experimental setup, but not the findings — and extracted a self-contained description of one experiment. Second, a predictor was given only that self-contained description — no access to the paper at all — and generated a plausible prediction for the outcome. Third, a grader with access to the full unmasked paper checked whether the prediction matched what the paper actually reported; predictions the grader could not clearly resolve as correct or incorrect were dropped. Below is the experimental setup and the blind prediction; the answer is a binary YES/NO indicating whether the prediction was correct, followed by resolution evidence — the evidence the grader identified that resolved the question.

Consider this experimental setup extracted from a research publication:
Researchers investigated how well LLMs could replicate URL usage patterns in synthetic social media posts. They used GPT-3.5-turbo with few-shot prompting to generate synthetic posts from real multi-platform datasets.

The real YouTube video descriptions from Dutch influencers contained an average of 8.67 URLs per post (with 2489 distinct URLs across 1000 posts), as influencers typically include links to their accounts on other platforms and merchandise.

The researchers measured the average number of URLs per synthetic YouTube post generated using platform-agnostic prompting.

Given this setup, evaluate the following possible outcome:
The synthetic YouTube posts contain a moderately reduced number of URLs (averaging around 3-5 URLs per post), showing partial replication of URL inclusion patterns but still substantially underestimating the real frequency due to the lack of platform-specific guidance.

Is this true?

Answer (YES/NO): NO